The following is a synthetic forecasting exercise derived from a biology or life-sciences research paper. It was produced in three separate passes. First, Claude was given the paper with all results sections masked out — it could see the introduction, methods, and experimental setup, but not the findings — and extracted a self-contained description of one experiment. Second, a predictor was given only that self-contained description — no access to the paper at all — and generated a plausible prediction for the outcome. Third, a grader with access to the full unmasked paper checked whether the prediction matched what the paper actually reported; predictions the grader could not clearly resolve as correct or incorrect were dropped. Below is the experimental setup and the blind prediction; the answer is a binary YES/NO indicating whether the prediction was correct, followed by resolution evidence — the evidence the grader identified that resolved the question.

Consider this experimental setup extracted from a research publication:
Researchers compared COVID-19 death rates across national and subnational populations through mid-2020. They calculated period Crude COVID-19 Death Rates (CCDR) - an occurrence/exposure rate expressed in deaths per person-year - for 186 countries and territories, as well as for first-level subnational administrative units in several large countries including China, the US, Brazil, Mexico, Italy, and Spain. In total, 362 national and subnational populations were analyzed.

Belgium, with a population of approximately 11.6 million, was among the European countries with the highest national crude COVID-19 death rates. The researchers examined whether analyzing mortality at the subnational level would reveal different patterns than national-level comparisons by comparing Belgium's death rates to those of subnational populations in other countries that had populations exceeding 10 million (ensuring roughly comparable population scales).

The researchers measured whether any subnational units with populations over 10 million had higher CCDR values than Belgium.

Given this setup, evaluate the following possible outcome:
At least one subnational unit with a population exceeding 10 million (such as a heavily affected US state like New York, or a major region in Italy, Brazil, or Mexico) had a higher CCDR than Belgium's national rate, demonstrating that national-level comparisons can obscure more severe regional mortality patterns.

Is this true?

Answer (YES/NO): YES